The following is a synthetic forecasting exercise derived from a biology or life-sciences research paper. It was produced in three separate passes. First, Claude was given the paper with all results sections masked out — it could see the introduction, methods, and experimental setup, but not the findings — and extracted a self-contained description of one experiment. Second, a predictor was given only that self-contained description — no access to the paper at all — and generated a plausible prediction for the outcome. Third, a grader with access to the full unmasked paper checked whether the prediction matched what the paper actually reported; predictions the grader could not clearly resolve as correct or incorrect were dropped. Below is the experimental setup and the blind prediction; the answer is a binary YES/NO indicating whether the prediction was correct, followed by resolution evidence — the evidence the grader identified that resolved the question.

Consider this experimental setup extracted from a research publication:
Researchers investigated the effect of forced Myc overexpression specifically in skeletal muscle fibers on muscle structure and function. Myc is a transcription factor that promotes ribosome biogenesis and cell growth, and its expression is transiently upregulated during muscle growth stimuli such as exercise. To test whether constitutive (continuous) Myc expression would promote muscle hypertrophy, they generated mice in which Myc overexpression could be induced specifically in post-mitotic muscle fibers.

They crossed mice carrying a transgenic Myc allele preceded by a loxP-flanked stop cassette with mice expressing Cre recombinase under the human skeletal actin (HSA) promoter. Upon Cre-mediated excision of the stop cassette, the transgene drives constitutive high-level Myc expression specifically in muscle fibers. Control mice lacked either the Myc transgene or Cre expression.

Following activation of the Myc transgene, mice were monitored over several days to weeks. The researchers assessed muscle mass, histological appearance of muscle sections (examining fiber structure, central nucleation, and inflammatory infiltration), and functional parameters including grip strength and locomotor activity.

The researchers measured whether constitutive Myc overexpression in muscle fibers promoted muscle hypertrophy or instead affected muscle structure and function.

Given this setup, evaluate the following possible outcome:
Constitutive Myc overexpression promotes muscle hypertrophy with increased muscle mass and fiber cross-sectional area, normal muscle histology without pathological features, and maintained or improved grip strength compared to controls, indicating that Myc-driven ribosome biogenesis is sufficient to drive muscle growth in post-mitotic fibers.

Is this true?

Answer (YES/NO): NO